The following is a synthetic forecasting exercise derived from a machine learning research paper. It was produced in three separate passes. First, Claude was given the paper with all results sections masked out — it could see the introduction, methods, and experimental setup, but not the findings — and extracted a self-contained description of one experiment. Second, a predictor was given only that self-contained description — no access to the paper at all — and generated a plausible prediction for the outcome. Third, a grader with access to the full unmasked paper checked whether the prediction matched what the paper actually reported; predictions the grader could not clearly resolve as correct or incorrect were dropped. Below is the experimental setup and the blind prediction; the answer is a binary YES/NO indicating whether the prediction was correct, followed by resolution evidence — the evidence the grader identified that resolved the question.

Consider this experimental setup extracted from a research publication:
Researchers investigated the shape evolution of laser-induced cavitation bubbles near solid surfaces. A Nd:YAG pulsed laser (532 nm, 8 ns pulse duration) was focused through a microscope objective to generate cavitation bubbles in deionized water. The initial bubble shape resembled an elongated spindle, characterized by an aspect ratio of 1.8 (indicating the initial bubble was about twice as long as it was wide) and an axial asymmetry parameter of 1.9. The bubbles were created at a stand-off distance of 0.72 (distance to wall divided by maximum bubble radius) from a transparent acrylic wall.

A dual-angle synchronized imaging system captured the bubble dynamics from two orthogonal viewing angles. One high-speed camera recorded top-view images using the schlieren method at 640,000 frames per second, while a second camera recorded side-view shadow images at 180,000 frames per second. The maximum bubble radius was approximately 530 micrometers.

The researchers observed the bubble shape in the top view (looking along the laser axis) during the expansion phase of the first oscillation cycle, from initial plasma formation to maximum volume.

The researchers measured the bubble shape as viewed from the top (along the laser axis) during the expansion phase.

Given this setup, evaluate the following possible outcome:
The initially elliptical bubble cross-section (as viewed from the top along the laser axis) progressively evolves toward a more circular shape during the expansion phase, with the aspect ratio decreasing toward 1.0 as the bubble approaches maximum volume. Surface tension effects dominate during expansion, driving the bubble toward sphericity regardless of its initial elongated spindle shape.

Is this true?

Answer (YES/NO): NO